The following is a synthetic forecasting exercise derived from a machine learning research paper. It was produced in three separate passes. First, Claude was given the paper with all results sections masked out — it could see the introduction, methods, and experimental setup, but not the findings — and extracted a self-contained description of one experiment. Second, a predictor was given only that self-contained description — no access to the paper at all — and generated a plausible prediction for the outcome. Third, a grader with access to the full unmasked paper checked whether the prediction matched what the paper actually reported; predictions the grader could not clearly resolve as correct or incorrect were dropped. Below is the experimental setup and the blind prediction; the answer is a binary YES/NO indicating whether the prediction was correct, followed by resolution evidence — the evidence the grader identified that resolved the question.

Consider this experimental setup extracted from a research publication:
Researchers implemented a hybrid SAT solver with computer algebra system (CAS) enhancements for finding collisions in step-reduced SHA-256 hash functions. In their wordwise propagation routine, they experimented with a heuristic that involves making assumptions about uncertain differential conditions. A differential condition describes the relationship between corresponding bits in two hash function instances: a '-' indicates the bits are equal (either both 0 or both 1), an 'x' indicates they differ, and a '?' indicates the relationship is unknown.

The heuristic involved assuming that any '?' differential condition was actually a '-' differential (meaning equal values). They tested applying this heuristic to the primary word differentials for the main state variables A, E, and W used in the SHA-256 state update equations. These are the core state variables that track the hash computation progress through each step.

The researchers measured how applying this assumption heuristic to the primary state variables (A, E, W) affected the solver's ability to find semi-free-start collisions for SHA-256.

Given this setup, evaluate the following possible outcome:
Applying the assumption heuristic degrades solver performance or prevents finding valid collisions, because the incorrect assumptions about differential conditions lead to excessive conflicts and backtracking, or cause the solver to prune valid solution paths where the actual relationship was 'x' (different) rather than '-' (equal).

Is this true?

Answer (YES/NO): YES